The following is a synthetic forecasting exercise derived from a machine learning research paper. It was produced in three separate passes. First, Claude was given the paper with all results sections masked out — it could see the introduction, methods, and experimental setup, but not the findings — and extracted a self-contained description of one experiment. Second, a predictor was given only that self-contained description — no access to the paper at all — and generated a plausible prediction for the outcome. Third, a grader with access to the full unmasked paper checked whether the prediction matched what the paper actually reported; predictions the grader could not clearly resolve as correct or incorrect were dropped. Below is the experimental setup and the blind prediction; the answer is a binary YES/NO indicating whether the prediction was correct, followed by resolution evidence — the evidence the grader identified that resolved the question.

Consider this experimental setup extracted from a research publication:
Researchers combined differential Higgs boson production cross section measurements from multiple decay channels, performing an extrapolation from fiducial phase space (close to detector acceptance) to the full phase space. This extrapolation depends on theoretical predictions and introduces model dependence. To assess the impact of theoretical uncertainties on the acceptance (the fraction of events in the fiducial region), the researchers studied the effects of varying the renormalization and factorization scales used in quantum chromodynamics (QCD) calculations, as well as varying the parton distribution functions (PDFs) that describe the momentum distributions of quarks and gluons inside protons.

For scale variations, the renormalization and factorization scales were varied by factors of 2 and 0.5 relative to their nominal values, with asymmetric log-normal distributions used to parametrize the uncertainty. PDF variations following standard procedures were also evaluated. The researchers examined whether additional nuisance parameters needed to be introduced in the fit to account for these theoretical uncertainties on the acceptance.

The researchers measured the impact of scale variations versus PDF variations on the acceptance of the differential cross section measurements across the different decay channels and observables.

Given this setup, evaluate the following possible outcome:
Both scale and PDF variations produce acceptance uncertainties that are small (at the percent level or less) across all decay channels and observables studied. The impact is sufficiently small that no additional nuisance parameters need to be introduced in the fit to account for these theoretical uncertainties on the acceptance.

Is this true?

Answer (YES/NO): NO